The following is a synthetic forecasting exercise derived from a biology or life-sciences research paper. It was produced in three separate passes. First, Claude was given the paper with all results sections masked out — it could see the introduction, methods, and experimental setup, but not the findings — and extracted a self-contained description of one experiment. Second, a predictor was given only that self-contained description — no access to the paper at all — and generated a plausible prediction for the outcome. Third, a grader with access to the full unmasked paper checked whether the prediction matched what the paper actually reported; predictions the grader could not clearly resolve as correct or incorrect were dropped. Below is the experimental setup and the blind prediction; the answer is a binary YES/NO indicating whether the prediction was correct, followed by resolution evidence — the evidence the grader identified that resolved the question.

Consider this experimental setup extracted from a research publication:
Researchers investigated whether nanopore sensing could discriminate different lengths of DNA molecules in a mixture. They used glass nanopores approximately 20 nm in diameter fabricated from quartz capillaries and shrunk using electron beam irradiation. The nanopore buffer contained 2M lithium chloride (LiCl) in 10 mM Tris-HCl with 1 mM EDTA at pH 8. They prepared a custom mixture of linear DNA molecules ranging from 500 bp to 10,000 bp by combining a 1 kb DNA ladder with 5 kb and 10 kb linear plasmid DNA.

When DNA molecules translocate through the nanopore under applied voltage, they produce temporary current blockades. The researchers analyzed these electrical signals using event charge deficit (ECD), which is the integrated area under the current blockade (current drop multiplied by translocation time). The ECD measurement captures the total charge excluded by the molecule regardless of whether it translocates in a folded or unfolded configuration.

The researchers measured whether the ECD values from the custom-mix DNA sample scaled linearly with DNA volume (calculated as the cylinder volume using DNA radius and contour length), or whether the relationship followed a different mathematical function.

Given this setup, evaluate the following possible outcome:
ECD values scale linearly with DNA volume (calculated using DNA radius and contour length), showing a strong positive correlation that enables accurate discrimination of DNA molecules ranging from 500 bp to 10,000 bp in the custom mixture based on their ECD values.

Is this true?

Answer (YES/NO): NO